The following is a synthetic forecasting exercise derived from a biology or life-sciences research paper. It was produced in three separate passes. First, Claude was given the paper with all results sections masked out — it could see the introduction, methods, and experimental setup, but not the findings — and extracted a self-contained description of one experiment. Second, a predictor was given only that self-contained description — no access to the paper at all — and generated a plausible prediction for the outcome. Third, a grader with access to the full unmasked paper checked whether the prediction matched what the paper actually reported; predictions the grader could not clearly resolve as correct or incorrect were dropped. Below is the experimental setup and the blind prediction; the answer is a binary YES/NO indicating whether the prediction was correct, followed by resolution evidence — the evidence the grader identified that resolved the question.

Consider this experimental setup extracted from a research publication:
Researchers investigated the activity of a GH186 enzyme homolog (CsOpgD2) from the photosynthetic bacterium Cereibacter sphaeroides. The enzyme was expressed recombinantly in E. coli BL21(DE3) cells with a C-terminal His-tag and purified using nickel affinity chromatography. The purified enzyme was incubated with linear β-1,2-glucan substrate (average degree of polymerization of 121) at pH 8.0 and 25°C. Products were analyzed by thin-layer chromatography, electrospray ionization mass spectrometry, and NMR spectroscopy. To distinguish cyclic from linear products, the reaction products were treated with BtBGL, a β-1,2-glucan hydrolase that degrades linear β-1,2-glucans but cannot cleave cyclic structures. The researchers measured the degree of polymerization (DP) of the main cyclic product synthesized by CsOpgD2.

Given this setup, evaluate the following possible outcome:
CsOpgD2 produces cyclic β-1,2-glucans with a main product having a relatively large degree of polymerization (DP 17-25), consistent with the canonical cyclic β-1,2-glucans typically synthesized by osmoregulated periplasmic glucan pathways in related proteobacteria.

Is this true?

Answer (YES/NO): YES